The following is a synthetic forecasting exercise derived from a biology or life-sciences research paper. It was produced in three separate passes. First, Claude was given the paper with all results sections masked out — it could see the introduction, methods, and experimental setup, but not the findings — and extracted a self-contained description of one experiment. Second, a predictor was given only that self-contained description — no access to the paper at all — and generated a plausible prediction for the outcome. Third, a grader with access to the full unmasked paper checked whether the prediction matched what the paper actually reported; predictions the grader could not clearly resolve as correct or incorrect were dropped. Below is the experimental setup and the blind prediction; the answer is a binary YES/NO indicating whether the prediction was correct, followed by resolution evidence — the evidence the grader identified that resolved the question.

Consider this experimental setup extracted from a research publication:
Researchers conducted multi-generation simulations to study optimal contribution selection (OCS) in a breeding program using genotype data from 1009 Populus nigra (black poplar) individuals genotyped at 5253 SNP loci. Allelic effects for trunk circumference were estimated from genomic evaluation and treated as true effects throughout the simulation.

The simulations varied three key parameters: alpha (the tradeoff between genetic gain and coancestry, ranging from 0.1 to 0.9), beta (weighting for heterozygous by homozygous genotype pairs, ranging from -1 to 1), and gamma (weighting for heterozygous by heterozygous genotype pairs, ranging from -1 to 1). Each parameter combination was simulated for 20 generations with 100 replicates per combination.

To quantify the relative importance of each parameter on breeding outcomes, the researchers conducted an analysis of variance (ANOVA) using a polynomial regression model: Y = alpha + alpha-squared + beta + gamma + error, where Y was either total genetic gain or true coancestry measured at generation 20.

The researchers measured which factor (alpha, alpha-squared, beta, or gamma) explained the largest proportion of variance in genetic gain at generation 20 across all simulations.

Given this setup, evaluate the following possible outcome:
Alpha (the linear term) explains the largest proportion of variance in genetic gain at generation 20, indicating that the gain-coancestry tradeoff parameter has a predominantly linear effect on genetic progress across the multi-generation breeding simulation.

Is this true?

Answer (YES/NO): NO